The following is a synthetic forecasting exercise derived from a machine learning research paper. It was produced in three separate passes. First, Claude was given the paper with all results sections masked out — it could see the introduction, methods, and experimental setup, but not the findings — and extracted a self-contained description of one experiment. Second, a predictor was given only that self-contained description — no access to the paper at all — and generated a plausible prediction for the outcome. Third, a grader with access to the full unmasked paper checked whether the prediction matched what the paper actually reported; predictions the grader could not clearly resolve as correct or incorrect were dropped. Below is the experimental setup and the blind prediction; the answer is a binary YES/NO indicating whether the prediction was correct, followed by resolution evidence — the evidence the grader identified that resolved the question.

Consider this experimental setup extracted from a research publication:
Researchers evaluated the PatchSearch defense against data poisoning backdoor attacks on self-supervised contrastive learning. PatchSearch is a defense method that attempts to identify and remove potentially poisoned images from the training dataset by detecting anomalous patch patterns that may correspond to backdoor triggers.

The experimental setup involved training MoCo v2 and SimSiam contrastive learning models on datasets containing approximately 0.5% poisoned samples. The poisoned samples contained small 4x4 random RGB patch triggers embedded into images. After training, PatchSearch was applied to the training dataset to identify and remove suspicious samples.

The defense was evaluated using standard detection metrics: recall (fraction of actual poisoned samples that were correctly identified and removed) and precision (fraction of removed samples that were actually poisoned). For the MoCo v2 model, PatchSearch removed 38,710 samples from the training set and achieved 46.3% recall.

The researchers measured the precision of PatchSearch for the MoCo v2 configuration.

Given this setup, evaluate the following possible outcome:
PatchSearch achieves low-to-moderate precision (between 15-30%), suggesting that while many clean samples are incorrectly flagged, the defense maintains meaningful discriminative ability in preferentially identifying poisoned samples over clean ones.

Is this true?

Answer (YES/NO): NO